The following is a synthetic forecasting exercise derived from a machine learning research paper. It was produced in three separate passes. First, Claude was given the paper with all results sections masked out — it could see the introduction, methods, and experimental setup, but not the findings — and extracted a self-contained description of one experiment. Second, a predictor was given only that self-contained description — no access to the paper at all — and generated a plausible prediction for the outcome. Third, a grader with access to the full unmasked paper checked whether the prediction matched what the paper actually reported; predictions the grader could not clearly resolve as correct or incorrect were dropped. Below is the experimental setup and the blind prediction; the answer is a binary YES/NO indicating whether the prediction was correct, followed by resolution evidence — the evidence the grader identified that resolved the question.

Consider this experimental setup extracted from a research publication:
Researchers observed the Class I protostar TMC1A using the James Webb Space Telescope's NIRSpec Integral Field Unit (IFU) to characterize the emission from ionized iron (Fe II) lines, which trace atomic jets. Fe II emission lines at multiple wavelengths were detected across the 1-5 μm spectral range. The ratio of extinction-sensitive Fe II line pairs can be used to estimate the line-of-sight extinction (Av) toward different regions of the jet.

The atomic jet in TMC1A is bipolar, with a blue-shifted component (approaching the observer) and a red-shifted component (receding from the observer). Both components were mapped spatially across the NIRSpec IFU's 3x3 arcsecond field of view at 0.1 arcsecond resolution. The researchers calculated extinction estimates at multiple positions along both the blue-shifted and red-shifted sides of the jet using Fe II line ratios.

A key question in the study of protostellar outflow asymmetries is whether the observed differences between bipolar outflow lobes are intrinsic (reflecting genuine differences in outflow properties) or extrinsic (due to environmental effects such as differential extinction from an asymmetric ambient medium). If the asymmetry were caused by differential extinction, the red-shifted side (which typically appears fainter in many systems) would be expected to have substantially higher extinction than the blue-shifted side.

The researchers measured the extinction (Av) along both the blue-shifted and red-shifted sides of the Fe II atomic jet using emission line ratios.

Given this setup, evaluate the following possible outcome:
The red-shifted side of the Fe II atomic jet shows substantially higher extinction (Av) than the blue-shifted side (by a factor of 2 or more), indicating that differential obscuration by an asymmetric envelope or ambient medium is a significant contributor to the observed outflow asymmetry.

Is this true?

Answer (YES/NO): NO